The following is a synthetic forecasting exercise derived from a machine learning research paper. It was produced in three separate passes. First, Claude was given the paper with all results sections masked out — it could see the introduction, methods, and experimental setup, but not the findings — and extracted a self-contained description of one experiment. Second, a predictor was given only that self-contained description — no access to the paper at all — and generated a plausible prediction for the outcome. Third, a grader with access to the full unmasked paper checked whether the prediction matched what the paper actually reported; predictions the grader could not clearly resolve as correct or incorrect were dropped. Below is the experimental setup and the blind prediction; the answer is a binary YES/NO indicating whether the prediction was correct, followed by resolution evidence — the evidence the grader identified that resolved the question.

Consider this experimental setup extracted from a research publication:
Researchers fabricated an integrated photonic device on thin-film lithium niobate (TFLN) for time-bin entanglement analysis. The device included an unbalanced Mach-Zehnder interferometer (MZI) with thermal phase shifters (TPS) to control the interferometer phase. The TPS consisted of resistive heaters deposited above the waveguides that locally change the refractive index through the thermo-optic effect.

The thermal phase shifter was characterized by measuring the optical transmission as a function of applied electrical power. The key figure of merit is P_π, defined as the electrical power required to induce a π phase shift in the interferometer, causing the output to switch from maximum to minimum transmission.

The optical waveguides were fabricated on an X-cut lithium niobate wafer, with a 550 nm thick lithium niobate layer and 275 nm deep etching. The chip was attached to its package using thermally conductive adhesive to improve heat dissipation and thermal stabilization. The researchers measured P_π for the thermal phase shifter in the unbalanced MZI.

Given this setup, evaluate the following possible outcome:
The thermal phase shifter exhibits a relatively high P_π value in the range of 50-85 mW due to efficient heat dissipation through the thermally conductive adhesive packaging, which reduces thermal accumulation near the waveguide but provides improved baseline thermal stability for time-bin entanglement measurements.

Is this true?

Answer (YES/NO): NO